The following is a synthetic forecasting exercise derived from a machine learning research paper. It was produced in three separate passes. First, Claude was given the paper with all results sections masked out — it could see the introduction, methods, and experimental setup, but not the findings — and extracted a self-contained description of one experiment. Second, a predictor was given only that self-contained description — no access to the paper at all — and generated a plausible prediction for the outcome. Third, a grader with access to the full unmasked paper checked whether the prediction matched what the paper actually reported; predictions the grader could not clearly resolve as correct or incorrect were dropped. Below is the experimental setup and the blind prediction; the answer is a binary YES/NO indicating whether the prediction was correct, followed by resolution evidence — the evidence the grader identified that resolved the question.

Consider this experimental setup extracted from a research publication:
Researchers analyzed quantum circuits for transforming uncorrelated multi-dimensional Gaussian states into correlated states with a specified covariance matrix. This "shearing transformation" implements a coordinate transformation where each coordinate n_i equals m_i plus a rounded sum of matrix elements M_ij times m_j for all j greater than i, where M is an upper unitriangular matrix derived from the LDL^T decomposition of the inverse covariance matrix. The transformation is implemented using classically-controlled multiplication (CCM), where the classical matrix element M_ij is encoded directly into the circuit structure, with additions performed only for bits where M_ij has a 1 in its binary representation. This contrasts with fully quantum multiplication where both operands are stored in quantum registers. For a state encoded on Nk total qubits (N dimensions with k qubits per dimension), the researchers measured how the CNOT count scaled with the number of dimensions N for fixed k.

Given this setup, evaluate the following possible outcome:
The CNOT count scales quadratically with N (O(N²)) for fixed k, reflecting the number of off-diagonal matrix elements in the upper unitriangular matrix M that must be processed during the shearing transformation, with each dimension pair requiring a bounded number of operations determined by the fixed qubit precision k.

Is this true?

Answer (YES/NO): YES